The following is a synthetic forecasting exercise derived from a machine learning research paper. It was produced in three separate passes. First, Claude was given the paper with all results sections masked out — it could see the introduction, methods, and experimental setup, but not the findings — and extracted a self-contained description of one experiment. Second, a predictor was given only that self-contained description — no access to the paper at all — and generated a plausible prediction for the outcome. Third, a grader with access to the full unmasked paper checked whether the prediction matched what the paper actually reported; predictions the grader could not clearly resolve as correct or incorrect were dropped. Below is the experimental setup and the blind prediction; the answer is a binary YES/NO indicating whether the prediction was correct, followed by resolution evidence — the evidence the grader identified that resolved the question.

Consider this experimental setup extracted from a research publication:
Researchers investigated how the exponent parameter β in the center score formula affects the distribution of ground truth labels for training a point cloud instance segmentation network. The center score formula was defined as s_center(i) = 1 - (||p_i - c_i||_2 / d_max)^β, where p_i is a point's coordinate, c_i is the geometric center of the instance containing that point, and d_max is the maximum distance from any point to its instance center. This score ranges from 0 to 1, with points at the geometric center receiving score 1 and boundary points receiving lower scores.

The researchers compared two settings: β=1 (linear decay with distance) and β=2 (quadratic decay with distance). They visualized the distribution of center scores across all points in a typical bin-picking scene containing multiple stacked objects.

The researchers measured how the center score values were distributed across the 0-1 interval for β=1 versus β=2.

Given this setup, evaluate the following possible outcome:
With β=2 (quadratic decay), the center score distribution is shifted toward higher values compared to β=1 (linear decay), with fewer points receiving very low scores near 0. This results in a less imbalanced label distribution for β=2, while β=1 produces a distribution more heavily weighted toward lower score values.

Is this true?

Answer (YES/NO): YES